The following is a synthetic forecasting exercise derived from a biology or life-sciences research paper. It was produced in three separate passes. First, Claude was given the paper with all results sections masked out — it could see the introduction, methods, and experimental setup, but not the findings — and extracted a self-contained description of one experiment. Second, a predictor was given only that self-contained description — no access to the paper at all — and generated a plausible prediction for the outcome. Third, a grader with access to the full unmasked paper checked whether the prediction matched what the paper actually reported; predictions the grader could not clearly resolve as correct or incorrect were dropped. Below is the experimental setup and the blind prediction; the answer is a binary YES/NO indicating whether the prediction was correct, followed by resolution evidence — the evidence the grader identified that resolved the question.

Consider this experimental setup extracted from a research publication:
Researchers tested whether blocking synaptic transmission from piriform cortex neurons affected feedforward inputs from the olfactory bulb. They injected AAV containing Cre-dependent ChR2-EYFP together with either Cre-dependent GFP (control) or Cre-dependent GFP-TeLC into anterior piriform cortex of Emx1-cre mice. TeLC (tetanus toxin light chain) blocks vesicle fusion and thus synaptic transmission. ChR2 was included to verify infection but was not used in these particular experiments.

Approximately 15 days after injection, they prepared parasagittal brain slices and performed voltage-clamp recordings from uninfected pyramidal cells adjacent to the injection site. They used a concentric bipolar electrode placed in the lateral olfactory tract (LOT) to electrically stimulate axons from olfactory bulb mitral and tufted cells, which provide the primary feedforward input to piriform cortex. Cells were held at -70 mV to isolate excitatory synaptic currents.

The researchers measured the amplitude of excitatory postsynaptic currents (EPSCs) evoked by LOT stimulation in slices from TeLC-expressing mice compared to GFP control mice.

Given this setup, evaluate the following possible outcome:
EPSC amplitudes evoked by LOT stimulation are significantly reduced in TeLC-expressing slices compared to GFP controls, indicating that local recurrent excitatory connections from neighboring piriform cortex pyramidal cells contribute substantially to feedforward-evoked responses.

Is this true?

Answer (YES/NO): NO